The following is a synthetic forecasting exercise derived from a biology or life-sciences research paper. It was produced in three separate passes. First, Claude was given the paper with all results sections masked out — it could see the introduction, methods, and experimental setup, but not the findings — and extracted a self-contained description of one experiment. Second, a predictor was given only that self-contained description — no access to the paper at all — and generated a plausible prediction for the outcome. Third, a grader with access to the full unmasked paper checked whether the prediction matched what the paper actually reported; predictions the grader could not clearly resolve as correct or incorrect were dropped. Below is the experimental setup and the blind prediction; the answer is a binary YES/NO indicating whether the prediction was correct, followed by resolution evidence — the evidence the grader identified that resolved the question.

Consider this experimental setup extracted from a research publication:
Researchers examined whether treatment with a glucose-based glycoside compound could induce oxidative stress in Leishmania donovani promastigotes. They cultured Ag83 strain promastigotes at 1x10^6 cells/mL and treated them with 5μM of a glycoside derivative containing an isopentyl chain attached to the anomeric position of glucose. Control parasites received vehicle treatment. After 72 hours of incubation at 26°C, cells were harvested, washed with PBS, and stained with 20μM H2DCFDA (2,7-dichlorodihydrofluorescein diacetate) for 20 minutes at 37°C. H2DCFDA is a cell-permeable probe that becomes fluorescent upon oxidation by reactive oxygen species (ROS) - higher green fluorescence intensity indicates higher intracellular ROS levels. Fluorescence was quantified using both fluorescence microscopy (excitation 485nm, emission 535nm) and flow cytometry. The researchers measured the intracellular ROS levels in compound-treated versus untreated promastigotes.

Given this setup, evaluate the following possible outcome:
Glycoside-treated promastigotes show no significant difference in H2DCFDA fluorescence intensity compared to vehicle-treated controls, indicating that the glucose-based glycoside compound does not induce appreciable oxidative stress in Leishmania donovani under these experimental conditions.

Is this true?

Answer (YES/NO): NO